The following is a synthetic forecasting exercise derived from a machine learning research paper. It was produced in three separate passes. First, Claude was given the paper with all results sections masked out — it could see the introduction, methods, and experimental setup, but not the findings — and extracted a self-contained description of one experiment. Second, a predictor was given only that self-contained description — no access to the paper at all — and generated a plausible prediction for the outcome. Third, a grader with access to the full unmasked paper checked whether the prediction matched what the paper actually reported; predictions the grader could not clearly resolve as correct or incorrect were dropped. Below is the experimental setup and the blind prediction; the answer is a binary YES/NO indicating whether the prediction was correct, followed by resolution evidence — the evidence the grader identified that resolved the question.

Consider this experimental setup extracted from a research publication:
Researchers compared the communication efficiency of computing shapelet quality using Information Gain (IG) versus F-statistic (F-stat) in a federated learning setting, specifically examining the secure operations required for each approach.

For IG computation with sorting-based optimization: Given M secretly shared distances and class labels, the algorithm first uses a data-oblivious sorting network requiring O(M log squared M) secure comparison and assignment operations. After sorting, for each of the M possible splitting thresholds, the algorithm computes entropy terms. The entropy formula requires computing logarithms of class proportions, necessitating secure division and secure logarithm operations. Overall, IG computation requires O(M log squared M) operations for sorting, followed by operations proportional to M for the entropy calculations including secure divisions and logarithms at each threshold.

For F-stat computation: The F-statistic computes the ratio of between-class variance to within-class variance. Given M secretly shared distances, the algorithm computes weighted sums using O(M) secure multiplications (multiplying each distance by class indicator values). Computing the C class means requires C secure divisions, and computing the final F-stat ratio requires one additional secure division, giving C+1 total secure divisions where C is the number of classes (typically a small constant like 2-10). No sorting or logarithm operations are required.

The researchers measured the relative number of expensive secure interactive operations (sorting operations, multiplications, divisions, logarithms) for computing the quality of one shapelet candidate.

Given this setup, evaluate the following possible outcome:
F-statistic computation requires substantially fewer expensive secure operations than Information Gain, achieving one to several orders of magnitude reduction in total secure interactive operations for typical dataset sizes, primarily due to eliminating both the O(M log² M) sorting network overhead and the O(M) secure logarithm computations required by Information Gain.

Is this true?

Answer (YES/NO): YES